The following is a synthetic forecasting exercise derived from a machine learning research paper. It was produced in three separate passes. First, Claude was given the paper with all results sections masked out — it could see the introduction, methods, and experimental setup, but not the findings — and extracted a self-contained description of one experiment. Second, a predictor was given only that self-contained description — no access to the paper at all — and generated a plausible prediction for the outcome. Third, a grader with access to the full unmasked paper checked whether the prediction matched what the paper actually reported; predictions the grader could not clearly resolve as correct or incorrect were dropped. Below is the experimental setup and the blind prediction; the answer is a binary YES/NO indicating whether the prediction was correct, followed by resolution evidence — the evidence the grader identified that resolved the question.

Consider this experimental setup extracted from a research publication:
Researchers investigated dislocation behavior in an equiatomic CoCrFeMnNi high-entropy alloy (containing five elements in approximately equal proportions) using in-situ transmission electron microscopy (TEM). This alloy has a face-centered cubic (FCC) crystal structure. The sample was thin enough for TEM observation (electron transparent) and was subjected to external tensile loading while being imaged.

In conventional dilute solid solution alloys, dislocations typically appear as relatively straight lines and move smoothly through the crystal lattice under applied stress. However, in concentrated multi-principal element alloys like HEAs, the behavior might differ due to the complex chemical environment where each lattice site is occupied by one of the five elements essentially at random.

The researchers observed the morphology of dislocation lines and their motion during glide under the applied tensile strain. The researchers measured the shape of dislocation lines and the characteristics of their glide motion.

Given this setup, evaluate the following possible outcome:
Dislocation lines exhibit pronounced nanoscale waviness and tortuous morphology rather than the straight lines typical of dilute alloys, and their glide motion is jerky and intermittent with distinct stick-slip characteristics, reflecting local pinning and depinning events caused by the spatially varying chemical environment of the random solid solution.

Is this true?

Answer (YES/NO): YES